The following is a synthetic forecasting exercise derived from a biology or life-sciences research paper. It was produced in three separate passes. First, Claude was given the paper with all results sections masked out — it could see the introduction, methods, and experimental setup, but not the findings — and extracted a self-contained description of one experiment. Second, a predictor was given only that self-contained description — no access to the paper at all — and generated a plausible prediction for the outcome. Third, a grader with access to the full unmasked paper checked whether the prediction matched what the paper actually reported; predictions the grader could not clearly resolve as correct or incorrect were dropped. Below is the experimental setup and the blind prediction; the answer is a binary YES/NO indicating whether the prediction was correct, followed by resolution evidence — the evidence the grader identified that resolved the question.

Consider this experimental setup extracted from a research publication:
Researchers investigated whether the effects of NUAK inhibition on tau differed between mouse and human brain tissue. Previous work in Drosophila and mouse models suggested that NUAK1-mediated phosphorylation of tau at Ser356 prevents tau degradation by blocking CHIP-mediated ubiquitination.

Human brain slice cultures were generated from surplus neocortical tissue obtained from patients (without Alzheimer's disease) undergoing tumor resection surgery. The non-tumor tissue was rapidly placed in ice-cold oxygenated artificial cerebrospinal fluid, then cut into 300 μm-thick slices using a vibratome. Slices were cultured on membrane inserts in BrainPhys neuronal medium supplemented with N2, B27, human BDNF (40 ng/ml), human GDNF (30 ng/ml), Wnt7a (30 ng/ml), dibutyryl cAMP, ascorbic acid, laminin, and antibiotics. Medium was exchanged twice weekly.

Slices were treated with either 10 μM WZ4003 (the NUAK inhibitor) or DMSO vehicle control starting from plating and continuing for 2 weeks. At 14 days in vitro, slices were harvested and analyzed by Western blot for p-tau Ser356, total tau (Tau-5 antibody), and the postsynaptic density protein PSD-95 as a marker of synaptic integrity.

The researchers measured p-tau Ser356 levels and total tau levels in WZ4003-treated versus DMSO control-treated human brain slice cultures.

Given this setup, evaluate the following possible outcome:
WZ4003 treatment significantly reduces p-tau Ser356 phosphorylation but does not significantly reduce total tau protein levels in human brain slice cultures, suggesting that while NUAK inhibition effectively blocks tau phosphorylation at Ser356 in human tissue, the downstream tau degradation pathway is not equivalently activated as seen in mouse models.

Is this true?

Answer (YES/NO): NO